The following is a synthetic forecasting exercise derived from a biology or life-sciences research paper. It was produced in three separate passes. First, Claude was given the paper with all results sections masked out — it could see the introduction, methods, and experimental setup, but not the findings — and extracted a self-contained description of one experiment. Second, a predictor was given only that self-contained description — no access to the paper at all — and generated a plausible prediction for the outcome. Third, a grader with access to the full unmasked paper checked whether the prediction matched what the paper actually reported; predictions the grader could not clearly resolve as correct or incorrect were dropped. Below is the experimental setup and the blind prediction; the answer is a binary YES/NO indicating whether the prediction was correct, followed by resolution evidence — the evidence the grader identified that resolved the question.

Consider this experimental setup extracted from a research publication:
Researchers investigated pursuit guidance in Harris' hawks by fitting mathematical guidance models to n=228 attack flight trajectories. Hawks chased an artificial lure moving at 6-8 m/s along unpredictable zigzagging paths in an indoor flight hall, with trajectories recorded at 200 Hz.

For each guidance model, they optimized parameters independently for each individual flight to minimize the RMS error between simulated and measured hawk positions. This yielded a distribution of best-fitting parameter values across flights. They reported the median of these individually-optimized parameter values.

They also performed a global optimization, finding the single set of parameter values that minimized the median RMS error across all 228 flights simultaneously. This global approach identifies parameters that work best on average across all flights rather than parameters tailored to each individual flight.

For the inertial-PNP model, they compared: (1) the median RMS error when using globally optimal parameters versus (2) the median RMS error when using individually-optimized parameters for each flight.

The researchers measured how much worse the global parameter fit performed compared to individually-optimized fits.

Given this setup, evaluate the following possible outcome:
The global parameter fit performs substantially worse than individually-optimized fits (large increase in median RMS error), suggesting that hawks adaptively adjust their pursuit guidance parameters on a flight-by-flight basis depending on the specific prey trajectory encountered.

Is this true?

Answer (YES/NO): NO